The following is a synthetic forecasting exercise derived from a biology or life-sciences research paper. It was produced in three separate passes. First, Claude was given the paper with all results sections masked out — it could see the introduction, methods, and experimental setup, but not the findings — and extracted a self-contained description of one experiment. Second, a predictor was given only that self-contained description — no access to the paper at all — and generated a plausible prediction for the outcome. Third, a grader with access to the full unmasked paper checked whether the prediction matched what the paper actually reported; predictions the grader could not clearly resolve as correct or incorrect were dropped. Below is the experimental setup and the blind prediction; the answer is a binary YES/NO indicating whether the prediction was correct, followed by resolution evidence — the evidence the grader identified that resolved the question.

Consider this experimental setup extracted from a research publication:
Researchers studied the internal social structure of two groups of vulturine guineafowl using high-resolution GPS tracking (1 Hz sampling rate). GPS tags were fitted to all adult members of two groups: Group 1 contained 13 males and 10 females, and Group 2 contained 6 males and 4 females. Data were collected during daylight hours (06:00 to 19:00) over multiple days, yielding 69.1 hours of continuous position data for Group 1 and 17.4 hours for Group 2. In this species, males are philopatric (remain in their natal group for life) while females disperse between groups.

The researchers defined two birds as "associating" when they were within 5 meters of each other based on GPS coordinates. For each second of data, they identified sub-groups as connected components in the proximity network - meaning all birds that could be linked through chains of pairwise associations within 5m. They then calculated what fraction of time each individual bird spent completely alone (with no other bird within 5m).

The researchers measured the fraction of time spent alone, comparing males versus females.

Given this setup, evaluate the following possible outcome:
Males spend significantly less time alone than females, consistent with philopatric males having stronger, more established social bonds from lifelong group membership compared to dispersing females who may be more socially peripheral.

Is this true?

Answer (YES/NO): YES